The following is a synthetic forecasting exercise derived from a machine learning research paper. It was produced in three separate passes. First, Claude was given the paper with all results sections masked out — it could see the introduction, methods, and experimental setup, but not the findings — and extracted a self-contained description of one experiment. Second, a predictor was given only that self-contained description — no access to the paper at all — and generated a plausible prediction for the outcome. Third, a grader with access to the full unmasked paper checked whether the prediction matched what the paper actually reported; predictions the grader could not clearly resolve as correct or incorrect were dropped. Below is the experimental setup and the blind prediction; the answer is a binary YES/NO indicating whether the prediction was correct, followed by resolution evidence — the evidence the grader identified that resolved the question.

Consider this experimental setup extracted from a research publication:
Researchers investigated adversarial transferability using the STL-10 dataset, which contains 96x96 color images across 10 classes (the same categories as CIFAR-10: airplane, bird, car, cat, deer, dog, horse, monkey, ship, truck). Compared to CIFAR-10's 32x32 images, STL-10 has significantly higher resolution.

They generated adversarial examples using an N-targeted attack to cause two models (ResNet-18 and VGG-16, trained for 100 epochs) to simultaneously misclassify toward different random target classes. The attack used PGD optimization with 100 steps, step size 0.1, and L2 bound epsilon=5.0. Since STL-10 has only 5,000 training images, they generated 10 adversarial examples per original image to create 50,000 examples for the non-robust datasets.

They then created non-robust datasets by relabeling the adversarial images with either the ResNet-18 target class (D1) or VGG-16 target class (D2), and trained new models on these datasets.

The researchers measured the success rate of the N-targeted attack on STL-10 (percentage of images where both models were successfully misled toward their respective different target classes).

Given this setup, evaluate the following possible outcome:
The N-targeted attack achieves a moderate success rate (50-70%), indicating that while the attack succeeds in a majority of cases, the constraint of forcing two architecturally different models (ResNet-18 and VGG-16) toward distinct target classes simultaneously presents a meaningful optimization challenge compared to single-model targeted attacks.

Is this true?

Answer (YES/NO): NO